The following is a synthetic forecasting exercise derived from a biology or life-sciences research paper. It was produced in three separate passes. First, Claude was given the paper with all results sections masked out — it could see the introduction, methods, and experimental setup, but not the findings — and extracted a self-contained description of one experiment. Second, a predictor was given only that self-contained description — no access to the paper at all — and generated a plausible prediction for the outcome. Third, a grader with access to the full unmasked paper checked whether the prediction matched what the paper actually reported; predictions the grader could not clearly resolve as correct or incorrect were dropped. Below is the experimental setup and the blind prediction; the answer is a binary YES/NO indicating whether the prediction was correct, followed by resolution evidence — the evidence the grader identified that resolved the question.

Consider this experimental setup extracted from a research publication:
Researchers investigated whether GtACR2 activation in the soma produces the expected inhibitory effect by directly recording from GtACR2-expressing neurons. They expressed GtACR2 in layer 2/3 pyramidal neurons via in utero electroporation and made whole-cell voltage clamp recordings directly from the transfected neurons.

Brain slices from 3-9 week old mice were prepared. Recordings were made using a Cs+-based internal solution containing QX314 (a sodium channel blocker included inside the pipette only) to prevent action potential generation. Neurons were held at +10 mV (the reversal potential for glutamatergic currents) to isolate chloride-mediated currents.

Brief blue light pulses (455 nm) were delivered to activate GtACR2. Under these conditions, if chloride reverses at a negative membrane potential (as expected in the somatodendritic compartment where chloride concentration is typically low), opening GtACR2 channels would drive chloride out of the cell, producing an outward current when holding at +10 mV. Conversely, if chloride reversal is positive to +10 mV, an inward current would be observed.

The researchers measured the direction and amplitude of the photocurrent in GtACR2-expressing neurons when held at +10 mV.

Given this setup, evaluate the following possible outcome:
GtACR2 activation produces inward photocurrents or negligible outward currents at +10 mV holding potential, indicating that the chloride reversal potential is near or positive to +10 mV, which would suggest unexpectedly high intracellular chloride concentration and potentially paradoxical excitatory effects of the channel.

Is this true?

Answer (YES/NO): NO